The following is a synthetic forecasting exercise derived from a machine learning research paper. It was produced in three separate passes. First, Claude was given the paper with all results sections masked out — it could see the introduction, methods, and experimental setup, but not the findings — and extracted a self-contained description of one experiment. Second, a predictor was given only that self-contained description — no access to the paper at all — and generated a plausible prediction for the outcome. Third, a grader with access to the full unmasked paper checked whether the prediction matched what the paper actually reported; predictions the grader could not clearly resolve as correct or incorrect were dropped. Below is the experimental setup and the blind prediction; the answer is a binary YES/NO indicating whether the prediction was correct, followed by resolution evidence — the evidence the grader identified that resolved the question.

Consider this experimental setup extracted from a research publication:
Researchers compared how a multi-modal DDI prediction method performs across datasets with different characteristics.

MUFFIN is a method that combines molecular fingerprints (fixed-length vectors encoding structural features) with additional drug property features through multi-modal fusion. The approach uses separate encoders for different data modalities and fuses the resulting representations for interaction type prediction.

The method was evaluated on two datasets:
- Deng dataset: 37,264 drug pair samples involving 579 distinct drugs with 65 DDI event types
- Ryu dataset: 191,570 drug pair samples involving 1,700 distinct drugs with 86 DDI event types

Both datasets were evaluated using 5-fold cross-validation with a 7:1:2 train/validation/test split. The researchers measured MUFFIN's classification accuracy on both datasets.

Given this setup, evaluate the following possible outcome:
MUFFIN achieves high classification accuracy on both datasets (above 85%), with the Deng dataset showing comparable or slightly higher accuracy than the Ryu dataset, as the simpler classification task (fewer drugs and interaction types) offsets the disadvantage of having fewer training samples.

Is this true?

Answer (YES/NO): NO